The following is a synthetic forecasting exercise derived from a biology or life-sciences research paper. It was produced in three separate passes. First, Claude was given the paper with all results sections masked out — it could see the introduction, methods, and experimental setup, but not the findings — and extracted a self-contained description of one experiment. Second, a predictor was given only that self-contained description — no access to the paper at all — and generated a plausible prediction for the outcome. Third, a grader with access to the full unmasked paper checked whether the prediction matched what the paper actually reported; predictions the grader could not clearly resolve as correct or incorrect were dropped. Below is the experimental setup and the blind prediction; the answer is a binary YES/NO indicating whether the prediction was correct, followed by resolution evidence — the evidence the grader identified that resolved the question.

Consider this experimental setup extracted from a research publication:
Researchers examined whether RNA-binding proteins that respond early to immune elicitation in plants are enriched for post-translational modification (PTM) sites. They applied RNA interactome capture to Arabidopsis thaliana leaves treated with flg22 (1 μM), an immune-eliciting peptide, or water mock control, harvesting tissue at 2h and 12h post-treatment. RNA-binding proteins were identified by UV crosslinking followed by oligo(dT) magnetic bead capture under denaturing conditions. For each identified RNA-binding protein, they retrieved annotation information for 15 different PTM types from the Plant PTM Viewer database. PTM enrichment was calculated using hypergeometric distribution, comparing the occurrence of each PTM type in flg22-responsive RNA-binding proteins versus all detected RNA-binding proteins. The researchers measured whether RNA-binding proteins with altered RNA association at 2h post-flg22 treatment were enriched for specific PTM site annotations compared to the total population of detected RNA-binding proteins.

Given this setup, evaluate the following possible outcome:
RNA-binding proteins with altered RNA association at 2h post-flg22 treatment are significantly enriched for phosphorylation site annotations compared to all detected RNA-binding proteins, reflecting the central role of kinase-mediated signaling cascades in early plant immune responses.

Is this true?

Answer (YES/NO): NO